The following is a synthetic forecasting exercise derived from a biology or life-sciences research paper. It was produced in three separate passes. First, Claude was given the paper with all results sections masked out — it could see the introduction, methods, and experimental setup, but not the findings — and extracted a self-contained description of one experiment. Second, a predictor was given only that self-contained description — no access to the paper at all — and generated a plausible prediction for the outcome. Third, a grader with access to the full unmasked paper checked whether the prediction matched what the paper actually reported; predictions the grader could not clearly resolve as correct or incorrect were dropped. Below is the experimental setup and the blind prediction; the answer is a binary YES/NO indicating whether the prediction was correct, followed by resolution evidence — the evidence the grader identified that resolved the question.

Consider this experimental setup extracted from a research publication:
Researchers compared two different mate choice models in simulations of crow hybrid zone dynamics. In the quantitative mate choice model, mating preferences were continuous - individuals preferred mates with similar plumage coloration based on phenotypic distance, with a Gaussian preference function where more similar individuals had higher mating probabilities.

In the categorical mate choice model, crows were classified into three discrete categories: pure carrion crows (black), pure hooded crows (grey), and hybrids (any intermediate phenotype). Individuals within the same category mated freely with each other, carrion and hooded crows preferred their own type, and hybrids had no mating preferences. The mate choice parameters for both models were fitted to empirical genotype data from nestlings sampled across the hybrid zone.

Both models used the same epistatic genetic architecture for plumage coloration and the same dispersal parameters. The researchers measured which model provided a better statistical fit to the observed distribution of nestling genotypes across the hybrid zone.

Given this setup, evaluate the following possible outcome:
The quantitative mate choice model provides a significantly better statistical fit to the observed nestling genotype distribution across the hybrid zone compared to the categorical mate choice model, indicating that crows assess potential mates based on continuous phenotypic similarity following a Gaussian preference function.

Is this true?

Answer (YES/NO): YES